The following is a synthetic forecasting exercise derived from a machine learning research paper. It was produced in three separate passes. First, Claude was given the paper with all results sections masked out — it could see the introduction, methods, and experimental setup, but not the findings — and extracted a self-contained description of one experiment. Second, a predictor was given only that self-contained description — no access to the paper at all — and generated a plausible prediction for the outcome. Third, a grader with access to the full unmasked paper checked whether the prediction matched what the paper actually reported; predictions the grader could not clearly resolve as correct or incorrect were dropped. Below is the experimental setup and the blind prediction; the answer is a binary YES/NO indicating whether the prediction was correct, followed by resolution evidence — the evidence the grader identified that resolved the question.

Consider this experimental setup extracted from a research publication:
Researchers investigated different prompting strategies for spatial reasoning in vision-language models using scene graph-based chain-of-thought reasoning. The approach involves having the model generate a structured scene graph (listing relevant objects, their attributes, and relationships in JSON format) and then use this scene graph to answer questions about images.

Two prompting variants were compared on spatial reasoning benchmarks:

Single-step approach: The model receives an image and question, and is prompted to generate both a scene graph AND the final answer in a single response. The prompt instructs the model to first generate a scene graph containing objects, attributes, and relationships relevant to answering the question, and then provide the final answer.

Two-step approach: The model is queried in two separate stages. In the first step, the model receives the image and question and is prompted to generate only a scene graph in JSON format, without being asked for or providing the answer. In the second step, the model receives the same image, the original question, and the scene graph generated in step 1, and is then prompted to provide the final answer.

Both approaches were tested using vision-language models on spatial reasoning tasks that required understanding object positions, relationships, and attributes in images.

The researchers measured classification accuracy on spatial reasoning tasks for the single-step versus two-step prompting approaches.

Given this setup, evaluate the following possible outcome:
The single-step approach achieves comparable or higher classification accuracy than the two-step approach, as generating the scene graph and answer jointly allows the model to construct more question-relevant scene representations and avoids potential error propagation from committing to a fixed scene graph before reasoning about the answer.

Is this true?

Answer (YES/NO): NO